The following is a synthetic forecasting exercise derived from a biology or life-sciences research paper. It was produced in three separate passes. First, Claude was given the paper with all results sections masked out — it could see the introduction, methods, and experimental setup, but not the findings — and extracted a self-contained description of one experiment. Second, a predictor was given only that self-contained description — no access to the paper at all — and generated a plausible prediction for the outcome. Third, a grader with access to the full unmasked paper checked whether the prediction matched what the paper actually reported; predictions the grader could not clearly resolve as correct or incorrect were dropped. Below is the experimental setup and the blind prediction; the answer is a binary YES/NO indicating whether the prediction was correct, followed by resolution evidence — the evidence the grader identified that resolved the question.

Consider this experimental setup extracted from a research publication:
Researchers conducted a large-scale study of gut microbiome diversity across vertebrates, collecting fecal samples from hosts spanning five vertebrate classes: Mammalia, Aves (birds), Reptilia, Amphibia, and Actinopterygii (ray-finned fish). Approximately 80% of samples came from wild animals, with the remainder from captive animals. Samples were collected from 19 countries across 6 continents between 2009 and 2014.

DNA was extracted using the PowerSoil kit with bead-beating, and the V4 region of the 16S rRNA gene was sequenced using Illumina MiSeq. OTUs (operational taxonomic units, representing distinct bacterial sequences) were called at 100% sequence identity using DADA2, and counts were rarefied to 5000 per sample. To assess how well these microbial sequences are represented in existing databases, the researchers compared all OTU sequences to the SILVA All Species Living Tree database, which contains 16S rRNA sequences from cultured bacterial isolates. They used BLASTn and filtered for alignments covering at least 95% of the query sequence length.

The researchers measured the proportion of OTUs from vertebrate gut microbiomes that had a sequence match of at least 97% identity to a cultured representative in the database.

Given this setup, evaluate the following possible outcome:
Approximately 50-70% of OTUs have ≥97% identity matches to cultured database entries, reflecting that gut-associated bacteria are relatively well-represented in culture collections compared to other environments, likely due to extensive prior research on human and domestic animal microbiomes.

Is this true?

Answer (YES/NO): NO